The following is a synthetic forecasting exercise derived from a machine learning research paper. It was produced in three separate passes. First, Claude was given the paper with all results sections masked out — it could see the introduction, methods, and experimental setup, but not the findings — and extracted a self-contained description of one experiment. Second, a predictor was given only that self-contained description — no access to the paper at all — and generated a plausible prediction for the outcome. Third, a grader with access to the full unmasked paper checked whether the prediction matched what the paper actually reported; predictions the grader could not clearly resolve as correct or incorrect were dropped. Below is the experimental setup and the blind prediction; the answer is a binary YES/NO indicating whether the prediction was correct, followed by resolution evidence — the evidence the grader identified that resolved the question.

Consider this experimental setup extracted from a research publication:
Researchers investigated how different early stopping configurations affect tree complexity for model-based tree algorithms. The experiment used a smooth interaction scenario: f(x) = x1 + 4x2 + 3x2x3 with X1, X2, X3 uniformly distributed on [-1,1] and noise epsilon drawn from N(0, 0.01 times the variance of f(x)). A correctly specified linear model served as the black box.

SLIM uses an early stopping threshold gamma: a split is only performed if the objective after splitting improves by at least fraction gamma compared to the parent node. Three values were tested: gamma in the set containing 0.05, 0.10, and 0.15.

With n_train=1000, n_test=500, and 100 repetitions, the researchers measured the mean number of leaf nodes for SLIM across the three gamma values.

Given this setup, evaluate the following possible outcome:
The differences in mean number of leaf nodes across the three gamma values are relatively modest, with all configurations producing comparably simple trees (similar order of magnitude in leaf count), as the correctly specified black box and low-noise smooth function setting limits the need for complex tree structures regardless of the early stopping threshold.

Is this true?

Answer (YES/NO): NO